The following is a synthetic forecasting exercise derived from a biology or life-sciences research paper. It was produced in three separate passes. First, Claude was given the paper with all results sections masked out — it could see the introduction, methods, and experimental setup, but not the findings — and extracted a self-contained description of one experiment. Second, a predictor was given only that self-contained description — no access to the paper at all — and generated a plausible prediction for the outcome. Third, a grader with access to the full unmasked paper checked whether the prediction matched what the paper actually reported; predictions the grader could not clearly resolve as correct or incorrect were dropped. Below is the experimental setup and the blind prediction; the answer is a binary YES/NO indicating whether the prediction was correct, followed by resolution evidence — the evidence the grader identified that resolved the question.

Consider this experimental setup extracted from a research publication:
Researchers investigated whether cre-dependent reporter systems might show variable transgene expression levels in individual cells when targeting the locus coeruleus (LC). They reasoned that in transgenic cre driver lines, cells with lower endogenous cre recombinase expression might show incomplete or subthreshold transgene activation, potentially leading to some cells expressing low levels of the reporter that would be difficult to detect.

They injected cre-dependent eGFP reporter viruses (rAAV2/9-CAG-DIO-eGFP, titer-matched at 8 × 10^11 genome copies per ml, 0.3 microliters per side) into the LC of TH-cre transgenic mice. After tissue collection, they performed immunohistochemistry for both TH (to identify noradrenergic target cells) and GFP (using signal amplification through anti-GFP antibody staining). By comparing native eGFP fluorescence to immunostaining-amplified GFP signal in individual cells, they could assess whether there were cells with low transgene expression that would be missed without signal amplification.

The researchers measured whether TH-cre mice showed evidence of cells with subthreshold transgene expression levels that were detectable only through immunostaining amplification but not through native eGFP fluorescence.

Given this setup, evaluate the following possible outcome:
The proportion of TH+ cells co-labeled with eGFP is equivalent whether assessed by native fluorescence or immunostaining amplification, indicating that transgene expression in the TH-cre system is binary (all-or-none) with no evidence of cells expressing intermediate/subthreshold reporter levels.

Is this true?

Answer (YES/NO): NO